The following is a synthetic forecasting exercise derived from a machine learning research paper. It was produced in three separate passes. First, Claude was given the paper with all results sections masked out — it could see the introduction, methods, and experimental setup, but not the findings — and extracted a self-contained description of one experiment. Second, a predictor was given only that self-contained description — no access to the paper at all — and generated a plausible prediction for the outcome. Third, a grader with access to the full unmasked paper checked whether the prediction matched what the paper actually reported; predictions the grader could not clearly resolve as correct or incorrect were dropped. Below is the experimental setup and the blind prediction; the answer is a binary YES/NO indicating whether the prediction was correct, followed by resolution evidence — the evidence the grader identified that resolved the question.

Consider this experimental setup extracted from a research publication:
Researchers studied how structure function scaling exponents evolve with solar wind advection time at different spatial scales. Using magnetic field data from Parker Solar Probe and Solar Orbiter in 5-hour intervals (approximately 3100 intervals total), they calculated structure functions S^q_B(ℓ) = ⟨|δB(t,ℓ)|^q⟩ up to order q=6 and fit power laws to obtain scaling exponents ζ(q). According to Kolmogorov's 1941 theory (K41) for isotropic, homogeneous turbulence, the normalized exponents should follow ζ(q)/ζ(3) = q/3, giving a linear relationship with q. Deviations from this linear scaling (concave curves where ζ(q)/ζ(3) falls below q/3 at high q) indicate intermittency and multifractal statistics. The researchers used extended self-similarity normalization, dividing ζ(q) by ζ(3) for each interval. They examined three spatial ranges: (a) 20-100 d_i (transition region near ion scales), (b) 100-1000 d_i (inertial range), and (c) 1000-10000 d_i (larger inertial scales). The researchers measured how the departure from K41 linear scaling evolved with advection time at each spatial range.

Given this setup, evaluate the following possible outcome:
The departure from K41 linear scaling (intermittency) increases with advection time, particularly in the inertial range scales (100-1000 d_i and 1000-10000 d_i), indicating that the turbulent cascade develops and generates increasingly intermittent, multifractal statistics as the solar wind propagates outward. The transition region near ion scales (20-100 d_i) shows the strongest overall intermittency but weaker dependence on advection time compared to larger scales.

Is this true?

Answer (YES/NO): NO